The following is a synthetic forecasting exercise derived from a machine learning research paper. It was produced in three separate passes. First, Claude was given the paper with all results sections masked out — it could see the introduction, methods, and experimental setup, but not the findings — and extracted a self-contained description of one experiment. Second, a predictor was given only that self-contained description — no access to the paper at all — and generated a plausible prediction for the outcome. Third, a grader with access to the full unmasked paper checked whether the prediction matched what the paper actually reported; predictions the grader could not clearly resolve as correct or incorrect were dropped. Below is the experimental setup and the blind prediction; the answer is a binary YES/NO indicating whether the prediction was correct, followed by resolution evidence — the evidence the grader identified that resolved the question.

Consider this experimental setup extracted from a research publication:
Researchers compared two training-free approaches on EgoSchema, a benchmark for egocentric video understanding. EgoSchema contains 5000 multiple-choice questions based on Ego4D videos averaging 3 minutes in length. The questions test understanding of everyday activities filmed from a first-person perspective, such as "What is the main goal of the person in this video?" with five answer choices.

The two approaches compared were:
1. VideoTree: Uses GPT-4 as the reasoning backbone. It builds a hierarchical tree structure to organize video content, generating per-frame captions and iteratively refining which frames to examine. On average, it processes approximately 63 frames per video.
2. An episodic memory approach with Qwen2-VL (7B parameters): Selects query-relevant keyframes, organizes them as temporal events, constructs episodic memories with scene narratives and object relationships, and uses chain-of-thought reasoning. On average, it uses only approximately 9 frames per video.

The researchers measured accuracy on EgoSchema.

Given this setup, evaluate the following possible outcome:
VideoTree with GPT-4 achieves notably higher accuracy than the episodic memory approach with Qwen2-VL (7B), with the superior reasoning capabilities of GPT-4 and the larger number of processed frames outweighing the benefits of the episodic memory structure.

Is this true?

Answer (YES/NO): NO